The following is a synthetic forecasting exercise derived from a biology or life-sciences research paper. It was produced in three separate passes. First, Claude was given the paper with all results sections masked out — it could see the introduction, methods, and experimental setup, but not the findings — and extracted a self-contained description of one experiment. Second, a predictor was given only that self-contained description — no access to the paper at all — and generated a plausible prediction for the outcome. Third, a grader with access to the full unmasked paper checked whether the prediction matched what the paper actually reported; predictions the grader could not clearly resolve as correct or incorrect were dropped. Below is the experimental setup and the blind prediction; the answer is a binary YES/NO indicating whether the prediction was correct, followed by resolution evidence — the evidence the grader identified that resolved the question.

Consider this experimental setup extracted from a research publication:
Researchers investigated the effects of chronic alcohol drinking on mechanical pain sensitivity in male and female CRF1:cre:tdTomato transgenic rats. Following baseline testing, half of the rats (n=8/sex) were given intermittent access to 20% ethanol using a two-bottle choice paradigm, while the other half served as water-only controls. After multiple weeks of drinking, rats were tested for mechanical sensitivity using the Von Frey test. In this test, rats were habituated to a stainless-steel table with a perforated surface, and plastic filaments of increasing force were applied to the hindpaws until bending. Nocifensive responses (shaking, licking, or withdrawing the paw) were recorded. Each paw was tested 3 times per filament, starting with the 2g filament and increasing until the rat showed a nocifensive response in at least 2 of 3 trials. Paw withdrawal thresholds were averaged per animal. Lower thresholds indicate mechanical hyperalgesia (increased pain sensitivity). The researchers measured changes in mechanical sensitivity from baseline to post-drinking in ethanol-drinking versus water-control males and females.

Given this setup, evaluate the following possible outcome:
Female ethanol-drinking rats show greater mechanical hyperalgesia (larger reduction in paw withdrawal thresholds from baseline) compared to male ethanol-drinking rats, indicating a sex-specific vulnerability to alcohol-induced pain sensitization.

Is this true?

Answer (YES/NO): NO